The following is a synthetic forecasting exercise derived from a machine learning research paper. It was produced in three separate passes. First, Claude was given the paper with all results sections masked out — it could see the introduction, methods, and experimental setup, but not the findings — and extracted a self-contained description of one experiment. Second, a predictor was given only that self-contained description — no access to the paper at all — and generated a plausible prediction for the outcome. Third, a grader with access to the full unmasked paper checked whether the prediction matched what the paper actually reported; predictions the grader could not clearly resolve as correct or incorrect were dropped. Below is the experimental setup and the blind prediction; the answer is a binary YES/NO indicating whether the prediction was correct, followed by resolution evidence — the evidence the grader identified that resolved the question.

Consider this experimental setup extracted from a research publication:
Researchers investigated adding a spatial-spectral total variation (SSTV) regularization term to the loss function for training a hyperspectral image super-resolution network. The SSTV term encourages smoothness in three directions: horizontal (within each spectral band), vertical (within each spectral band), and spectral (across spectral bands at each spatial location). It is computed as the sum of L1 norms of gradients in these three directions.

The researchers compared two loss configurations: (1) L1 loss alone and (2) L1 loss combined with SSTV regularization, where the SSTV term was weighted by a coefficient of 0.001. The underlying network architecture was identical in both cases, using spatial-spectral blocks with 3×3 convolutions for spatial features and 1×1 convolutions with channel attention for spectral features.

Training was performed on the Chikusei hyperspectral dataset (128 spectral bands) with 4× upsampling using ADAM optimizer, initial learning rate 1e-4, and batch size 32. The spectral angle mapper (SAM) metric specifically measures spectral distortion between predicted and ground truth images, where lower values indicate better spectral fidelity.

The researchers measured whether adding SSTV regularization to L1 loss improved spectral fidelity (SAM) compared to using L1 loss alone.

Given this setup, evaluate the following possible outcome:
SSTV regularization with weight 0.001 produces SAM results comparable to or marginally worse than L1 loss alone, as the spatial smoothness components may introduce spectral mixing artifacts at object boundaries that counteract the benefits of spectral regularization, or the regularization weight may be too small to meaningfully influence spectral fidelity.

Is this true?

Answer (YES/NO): NO